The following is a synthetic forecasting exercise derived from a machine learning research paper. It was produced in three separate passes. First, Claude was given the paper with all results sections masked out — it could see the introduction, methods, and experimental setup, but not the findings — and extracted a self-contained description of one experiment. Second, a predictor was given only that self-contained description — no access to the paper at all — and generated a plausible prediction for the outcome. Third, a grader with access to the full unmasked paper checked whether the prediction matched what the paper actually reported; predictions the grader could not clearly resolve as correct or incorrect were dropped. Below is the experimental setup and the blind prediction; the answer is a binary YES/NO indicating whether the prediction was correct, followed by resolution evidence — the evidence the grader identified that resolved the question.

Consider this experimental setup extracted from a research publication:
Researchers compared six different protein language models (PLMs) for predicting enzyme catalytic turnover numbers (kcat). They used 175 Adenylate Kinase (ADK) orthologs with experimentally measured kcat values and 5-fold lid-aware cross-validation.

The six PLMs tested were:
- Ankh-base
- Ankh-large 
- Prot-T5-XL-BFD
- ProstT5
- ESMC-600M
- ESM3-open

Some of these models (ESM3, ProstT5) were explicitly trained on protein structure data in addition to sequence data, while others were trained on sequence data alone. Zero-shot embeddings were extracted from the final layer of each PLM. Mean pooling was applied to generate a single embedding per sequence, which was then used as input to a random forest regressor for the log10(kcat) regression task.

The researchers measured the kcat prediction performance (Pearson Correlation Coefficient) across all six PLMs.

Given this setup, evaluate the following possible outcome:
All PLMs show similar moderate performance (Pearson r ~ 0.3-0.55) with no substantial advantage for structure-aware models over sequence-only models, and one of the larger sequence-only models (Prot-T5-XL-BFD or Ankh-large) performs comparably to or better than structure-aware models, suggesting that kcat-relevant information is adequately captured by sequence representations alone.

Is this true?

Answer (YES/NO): NO